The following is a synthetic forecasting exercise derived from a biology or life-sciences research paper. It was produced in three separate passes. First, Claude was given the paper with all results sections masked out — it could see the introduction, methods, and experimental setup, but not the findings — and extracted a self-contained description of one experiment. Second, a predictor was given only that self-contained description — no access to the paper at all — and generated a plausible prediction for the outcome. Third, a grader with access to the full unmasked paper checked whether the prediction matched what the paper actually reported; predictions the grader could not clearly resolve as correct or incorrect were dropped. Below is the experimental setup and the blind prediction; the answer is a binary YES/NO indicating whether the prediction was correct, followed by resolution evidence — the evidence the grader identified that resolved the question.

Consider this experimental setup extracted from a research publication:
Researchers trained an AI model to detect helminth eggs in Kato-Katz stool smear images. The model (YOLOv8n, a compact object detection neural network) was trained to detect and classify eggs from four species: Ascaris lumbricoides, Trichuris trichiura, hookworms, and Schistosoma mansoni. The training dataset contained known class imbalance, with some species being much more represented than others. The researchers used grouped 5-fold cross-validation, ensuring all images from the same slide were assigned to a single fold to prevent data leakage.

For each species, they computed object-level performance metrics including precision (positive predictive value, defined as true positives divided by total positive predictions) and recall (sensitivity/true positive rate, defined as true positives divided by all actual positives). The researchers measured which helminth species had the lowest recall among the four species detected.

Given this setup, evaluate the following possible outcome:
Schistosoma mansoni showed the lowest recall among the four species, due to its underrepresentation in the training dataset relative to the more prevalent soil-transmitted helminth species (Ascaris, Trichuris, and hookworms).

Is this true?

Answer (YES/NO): YES